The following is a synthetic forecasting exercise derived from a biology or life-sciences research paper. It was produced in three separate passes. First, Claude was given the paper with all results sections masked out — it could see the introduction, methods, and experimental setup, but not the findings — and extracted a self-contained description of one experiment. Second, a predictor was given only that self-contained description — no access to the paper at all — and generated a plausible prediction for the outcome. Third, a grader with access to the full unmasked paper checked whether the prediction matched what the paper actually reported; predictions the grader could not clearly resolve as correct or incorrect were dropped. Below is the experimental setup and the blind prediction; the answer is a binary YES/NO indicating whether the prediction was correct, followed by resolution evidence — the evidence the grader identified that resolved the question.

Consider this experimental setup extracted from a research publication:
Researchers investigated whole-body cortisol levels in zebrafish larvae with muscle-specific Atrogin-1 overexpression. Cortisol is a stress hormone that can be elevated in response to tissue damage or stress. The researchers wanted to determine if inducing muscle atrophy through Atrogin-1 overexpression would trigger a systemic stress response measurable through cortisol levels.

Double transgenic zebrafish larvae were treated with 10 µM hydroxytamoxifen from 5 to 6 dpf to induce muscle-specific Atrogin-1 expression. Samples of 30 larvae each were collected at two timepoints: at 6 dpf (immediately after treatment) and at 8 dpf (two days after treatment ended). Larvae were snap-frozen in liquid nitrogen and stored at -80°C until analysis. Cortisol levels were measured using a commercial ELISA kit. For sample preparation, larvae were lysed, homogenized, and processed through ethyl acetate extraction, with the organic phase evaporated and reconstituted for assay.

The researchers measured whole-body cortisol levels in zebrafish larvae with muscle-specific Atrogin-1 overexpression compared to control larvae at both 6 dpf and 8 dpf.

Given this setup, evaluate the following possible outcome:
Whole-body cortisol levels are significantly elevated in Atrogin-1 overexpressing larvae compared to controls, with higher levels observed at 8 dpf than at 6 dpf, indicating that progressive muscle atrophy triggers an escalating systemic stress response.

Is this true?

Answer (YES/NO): NO